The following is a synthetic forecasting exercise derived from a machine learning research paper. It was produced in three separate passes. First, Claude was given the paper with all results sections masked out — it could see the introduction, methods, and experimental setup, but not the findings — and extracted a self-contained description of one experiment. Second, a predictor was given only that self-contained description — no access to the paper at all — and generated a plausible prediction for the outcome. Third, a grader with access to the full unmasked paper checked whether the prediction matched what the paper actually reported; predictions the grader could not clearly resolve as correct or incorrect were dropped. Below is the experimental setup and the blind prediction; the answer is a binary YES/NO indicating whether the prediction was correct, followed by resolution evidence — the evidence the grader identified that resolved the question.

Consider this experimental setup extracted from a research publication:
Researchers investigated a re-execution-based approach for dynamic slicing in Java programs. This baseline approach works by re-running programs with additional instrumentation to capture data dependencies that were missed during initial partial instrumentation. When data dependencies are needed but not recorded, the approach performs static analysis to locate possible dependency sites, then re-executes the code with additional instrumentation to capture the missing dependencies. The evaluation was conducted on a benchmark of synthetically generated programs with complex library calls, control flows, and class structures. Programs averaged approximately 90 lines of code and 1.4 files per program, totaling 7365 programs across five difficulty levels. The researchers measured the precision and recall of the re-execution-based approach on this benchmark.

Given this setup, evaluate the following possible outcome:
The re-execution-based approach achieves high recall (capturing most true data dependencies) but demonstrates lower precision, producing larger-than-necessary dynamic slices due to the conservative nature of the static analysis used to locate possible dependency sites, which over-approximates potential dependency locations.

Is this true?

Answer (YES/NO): NO